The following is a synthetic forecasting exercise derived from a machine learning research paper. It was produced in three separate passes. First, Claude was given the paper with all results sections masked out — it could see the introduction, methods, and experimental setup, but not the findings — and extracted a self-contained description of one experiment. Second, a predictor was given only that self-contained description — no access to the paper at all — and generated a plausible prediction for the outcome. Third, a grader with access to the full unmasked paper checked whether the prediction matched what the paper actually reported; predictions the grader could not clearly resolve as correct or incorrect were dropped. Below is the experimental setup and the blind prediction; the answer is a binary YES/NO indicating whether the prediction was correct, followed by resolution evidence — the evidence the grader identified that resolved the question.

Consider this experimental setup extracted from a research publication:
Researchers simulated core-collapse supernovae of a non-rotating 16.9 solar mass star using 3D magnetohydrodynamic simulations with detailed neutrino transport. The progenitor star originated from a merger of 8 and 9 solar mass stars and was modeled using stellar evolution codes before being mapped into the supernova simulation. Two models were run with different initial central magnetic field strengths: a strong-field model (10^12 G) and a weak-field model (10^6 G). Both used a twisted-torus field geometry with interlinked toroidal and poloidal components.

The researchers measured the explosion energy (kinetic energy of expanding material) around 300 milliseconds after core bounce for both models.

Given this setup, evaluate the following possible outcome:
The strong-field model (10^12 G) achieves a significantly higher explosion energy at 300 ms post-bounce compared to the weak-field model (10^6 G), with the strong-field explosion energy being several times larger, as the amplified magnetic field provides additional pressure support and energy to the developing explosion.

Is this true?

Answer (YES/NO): NO